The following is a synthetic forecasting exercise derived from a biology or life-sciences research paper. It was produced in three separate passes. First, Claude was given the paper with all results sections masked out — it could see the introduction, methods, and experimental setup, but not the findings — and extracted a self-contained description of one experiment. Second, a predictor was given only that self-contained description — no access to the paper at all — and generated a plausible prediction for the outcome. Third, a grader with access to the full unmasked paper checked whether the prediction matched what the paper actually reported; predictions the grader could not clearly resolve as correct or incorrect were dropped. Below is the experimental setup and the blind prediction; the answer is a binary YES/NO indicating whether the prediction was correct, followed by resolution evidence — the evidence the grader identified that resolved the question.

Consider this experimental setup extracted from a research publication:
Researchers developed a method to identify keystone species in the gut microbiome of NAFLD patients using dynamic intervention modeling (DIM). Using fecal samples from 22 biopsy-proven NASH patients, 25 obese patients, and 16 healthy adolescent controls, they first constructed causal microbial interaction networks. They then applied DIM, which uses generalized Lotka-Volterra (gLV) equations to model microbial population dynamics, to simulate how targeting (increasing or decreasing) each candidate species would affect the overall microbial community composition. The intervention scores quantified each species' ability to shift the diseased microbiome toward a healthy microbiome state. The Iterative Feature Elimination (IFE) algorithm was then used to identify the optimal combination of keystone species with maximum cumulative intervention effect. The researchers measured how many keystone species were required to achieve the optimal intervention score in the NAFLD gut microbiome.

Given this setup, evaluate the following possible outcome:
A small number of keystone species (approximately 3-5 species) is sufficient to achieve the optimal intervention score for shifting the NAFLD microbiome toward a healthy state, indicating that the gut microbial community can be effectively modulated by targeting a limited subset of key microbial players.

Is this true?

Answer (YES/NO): NO